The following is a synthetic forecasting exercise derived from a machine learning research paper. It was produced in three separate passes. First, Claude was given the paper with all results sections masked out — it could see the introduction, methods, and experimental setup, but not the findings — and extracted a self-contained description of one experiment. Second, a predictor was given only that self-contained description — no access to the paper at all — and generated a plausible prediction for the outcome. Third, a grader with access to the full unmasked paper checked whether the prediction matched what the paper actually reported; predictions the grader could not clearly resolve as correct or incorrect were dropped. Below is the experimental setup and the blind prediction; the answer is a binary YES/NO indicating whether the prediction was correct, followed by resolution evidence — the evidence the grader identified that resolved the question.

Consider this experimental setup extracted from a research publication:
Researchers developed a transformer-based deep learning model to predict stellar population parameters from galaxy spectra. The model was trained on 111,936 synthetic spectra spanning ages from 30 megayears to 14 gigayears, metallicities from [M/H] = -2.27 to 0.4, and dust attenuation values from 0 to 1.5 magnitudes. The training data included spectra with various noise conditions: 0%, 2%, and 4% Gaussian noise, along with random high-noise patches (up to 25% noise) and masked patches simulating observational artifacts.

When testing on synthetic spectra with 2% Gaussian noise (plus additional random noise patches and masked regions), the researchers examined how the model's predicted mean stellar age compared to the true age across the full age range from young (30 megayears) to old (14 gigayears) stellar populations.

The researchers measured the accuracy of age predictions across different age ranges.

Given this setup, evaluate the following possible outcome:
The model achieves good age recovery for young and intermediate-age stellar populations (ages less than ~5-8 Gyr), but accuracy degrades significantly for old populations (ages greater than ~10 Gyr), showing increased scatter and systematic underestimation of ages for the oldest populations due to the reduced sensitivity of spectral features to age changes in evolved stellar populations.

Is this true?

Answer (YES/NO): NO